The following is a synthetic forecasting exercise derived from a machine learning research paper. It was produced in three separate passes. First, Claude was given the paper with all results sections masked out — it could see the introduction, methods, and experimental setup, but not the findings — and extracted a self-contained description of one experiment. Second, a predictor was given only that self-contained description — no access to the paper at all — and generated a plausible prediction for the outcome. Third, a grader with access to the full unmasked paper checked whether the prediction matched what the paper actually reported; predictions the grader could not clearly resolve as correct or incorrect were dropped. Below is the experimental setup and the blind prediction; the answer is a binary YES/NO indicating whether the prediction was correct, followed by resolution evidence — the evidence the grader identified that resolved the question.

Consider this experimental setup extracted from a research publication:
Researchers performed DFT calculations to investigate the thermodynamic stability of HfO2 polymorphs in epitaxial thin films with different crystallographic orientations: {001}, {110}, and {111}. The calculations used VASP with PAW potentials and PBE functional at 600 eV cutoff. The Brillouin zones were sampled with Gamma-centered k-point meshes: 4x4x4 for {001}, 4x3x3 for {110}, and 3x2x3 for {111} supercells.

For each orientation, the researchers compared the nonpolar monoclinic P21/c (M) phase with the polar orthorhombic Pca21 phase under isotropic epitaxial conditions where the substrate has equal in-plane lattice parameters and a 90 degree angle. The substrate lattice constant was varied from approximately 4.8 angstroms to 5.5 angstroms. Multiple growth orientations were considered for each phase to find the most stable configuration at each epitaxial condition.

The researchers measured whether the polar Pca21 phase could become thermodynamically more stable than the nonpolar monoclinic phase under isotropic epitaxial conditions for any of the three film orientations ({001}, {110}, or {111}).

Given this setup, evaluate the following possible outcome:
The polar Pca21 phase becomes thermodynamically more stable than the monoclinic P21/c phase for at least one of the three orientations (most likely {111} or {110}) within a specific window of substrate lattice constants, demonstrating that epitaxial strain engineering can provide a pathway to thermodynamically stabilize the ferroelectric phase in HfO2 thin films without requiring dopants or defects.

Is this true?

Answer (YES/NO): YES